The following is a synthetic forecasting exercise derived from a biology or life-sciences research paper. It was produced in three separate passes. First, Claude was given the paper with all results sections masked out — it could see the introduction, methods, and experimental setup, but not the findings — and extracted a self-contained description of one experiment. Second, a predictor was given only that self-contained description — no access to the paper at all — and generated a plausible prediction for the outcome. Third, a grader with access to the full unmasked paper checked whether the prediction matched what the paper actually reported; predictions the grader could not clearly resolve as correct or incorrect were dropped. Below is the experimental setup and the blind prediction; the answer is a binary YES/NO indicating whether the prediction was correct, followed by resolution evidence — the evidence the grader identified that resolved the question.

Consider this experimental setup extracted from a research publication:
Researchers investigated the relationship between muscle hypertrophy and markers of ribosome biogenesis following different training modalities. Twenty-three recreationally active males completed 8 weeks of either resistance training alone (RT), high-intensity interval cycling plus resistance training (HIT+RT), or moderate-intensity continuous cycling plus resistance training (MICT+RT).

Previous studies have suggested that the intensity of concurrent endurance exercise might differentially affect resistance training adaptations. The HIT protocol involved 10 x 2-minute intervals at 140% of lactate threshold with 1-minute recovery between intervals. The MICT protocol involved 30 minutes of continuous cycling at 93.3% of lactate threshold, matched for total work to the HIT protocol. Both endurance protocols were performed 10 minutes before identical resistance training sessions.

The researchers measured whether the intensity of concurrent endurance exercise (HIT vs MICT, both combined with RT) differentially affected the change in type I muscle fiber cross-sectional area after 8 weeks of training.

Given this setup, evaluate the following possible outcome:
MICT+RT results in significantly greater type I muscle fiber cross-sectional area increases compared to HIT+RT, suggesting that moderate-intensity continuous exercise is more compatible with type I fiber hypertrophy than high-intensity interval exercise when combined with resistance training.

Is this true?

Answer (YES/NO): NO